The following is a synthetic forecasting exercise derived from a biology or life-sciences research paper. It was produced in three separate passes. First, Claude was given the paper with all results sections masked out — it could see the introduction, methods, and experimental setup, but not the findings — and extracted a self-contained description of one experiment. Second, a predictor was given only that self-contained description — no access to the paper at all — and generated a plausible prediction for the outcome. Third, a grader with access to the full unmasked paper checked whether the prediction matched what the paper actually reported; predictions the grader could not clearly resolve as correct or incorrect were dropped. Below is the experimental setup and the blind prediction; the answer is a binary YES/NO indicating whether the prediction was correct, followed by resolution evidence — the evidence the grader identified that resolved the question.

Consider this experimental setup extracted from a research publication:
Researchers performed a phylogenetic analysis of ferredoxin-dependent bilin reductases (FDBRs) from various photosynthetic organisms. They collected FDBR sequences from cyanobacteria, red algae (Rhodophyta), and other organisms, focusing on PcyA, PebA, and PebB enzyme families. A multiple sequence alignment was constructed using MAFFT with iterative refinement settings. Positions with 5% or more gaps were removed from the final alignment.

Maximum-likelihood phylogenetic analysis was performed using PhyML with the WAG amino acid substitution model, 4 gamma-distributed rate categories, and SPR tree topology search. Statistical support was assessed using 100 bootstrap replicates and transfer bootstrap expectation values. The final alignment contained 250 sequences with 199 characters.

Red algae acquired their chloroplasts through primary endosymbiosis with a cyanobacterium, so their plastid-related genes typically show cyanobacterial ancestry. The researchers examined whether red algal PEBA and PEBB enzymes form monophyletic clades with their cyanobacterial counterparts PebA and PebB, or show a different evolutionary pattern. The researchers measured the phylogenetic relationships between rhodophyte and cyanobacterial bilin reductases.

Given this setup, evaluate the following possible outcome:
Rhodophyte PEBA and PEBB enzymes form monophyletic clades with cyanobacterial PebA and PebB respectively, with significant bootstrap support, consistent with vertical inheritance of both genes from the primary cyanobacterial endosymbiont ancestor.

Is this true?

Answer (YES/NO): NO